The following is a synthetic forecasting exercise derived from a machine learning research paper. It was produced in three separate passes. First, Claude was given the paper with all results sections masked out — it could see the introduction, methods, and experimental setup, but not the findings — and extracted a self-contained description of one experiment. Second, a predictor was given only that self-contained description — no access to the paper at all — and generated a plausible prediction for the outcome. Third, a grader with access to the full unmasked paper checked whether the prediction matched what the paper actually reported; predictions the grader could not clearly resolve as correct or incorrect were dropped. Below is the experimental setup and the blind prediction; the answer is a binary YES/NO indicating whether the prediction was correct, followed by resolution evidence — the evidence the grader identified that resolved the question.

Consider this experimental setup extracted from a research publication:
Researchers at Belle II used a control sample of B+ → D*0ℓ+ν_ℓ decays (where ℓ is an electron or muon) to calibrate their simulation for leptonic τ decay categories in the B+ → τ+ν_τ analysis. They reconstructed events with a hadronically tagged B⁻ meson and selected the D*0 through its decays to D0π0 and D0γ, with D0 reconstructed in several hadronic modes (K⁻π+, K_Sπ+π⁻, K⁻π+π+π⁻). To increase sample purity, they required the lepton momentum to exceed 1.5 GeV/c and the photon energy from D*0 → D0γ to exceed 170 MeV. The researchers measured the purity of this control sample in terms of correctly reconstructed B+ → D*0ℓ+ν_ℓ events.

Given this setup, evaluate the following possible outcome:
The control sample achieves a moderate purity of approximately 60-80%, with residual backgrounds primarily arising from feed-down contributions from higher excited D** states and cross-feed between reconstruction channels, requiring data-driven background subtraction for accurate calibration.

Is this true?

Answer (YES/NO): NO